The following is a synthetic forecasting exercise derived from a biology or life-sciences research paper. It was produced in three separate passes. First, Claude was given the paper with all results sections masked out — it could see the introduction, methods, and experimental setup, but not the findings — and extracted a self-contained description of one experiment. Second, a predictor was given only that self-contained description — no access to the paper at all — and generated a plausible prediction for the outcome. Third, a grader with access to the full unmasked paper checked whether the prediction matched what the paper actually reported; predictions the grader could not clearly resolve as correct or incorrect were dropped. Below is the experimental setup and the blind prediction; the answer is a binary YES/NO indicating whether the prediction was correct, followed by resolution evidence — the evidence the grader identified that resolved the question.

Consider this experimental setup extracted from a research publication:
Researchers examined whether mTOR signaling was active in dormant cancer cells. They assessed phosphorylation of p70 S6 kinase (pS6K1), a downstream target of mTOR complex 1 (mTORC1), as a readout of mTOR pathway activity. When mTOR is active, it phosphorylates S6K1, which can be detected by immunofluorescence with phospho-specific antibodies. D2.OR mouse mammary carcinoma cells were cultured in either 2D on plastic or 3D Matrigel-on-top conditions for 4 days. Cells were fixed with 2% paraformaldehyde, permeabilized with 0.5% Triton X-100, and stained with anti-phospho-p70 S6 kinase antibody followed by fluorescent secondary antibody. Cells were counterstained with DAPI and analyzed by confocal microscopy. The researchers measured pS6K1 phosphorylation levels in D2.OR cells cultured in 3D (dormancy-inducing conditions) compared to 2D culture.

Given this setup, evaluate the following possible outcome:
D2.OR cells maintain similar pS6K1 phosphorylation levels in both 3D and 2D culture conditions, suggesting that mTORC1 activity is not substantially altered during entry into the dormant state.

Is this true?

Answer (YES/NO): NO